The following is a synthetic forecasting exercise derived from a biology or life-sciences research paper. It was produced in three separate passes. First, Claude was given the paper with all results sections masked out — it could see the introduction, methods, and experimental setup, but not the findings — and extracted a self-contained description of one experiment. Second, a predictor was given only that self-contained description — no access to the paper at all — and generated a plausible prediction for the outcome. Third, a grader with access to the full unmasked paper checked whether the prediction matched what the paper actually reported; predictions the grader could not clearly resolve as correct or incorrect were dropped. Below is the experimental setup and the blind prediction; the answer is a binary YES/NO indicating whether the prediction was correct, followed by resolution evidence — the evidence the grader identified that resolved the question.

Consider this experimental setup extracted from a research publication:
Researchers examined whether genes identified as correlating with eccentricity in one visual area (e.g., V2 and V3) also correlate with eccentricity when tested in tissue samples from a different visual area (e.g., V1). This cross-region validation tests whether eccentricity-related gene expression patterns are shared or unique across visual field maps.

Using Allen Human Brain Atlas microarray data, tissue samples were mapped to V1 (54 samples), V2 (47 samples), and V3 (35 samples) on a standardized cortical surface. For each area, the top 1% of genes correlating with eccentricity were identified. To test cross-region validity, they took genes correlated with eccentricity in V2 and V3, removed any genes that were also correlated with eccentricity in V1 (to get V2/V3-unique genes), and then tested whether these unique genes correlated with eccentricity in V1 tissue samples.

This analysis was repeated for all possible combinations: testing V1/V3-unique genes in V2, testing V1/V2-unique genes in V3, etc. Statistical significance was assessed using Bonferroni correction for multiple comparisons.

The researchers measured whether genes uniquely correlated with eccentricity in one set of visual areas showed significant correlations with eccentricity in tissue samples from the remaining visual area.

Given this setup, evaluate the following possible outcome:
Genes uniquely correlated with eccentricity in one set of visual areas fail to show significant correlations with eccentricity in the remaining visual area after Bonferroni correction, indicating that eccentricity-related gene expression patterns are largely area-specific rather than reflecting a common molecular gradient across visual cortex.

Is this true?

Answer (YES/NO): NO